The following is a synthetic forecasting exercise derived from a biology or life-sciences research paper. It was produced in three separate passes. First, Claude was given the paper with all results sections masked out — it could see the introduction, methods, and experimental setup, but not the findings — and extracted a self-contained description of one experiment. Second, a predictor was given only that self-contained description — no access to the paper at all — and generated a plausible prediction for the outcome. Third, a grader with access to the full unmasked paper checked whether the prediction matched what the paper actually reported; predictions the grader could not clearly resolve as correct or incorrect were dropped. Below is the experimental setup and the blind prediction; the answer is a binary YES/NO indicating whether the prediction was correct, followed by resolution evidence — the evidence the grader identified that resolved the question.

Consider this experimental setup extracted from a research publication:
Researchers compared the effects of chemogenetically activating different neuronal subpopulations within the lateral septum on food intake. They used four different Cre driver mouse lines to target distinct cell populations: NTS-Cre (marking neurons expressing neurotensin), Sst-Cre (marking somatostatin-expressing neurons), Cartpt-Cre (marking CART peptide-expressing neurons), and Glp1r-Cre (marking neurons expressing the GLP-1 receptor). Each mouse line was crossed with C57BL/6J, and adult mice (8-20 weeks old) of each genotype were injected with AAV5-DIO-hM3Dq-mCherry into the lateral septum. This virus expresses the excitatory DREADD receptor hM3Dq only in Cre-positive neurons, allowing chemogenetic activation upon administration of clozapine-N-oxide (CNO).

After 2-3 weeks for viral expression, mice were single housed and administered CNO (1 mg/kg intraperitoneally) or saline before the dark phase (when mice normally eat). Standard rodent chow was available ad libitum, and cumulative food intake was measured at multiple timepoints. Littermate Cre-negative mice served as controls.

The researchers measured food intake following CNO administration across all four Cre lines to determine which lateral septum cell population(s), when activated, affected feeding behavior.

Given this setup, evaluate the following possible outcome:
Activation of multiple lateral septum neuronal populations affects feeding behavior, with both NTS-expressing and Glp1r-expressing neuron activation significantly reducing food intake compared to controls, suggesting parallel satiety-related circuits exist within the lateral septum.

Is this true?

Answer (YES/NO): NO